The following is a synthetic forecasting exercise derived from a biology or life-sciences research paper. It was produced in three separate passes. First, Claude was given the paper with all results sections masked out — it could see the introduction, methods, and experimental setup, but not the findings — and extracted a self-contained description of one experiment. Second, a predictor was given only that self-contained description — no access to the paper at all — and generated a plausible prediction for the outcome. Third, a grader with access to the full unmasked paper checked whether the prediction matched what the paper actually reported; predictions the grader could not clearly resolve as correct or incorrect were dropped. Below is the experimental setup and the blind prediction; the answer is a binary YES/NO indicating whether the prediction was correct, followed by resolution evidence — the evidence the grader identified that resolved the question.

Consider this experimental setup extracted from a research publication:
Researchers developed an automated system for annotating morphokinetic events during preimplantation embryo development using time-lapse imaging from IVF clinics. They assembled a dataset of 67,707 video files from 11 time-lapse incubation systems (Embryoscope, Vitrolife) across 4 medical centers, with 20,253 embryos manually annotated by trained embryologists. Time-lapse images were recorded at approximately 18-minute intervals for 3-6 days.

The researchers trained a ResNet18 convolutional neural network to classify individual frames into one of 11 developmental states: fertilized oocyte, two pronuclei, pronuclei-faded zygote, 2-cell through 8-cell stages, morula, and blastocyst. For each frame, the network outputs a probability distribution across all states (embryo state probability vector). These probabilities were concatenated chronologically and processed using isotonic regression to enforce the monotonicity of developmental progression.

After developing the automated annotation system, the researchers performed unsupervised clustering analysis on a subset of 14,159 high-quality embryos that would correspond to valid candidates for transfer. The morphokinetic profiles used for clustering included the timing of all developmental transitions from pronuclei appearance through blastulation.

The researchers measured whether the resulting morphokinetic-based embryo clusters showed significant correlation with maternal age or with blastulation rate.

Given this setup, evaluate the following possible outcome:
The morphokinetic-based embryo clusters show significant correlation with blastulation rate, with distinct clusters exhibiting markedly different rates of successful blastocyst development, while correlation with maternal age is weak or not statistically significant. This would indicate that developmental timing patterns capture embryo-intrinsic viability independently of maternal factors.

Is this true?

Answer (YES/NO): NO